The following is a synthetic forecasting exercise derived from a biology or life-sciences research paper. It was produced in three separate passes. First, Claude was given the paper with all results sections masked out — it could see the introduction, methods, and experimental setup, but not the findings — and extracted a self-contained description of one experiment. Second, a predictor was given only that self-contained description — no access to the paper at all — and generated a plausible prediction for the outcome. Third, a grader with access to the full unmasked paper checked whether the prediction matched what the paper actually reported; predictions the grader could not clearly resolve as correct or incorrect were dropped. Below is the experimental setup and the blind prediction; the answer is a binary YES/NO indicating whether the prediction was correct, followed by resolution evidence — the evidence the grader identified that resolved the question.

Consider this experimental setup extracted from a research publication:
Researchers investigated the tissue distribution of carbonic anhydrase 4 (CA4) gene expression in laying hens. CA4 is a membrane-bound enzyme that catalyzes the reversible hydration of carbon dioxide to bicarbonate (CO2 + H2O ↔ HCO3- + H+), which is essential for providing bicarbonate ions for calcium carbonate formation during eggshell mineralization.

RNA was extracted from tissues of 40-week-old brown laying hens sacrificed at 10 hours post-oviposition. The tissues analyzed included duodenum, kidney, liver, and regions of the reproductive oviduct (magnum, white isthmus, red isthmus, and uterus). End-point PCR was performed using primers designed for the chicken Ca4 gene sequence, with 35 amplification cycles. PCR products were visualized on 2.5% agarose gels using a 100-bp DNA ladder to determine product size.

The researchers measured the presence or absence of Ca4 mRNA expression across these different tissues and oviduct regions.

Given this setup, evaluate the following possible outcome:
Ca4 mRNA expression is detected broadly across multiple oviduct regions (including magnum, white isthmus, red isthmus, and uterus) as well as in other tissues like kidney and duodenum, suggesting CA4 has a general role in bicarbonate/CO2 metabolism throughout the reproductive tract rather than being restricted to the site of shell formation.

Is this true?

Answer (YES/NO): NO